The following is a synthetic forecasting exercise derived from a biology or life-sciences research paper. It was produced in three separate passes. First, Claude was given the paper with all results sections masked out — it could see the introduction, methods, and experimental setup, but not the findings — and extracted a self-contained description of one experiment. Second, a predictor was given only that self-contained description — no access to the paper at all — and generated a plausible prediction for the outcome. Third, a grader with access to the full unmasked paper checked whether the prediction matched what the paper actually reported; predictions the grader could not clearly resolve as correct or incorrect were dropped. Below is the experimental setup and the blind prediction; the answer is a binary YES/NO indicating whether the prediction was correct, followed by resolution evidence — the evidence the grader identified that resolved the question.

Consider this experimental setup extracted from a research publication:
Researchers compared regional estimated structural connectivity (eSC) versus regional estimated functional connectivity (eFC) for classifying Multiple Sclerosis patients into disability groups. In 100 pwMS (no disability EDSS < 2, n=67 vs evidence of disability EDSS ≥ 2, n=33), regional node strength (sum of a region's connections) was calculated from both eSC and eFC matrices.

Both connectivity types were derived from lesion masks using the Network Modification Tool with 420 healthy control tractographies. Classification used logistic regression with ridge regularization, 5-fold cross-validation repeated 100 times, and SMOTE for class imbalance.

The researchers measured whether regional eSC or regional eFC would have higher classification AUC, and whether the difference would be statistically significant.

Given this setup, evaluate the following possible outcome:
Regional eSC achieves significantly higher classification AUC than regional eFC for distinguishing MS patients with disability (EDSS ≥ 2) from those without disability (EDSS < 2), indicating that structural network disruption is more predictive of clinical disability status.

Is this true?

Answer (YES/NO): NO